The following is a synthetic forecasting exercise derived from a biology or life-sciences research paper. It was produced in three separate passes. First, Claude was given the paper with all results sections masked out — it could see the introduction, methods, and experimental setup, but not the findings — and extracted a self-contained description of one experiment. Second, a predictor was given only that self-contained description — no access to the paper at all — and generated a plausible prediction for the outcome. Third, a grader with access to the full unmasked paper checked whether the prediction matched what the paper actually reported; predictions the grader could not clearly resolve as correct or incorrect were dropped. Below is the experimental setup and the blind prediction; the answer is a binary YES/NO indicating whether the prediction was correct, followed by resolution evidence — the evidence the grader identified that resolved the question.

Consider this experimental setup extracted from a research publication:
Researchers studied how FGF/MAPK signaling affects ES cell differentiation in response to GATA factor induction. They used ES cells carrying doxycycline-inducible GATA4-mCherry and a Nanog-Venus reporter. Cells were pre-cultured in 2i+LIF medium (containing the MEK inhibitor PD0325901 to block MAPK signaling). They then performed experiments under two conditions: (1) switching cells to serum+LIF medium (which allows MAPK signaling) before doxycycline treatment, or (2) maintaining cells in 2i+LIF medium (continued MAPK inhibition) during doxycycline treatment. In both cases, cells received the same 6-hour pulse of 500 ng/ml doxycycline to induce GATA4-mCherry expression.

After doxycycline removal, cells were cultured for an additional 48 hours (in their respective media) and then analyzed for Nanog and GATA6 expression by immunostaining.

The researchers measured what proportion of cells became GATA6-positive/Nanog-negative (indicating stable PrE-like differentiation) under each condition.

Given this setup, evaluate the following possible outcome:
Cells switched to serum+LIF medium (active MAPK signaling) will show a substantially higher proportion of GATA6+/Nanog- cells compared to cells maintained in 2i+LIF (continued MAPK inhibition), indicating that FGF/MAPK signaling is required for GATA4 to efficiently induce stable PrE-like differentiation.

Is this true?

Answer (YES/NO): YES